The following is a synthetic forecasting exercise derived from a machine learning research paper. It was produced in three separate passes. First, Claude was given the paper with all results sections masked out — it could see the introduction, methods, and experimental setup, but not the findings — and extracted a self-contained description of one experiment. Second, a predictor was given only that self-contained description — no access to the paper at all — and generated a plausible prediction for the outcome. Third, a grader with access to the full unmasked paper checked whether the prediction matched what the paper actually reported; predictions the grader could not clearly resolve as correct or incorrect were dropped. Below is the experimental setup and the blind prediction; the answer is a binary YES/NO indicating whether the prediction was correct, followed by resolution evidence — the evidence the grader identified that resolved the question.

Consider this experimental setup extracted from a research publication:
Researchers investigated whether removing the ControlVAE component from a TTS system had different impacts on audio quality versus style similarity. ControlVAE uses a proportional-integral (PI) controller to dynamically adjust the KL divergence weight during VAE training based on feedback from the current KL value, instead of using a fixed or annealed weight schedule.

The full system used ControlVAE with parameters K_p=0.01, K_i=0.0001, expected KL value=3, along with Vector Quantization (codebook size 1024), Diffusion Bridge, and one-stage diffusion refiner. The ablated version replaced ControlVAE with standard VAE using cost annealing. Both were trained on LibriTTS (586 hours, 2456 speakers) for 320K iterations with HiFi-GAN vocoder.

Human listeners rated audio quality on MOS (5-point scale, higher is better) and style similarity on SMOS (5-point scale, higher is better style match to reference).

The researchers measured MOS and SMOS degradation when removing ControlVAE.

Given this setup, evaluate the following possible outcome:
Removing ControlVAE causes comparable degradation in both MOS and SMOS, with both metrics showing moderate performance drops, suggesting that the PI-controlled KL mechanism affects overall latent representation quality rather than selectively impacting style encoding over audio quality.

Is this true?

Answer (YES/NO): NO